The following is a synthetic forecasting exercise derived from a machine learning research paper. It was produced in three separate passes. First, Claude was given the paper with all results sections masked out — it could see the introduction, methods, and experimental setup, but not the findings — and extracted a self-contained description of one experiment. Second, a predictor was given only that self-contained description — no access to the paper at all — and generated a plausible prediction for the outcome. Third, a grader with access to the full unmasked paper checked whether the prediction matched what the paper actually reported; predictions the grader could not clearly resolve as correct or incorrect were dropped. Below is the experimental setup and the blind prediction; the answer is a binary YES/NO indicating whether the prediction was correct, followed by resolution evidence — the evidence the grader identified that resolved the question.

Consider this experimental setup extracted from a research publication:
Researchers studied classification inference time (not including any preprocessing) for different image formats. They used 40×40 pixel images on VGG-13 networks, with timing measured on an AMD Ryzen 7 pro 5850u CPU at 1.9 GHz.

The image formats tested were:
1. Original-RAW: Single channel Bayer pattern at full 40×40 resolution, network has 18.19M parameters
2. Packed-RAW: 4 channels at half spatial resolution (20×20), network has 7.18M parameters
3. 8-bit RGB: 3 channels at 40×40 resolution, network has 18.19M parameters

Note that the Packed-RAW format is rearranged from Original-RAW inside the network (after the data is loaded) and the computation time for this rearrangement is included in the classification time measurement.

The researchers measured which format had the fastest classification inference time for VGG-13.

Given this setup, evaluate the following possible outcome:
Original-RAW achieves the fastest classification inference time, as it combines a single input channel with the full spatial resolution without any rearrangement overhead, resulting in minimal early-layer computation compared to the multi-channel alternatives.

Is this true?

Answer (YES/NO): NO